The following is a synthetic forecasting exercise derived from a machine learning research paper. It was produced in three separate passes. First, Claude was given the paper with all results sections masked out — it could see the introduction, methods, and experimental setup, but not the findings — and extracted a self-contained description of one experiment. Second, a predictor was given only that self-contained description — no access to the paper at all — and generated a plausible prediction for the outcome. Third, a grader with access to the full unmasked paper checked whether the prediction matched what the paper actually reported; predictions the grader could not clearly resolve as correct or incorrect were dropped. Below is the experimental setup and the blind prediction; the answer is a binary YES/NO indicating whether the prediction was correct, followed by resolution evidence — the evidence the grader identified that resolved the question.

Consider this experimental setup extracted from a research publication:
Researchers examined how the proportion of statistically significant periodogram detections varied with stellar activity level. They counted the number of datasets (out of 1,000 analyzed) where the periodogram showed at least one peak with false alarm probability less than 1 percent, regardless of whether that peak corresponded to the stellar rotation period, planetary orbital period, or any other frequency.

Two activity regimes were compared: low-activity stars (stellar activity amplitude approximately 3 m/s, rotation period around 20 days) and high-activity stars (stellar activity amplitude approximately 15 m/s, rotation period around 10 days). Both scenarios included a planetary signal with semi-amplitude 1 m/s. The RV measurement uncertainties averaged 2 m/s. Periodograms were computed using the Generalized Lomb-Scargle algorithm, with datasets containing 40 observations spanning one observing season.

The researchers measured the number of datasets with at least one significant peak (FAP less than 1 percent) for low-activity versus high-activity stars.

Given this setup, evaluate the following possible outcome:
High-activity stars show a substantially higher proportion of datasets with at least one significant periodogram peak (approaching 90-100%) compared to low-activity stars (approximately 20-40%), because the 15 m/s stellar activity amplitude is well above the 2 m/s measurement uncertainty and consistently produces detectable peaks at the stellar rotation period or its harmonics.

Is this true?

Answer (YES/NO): NO